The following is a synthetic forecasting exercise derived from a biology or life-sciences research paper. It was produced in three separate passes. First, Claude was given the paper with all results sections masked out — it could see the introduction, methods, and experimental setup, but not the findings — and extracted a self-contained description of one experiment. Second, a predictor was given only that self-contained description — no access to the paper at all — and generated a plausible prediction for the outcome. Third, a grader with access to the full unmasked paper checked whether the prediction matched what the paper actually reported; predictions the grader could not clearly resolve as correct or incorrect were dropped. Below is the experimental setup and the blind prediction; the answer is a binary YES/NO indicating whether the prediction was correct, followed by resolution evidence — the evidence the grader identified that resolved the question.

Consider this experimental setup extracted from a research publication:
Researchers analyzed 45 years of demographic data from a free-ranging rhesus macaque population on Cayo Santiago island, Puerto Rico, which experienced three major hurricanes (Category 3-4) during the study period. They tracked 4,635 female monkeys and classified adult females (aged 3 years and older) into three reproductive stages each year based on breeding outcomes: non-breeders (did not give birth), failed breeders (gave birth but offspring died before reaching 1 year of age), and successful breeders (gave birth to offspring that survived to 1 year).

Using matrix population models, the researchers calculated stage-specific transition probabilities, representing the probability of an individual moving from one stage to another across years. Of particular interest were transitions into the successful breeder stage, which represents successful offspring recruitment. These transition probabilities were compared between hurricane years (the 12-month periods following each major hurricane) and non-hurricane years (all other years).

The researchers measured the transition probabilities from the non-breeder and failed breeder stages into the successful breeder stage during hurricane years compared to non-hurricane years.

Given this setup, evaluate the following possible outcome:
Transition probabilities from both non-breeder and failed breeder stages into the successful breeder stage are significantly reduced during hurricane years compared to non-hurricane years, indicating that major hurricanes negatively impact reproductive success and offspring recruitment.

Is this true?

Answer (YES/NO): YES